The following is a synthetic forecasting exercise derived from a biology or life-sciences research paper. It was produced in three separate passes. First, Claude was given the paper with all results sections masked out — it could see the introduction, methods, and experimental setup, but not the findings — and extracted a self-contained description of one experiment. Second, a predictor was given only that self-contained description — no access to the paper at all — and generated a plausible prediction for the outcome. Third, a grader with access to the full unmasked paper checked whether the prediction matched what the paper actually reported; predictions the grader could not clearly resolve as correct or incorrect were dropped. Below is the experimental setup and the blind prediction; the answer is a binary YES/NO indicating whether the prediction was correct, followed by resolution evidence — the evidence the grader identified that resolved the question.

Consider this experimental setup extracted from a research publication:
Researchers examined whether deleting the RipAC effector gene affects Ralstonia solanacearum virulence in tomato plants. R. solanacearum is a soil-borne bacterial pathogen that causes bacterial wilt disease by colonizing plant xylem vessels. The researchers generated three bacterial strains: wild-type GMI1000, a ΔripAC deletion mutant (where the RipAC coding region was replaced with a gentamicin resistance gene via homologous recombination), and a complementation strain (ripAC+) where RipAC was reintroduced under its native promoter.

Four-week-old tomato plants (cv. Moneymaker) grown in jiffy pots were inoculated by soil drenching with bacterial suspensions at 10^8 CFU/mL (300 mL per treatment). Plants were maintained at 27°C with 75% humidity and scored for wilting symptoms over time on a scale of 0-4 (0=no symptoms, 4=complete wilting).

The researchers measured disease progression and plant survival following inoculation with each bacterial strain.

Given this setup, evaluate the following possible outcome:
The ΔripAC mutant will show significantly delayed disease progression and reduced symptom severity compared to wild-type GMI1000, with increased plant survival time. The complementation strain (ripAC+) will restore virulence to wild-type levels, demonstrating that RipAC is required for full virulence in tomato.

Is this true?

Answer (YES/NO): YES